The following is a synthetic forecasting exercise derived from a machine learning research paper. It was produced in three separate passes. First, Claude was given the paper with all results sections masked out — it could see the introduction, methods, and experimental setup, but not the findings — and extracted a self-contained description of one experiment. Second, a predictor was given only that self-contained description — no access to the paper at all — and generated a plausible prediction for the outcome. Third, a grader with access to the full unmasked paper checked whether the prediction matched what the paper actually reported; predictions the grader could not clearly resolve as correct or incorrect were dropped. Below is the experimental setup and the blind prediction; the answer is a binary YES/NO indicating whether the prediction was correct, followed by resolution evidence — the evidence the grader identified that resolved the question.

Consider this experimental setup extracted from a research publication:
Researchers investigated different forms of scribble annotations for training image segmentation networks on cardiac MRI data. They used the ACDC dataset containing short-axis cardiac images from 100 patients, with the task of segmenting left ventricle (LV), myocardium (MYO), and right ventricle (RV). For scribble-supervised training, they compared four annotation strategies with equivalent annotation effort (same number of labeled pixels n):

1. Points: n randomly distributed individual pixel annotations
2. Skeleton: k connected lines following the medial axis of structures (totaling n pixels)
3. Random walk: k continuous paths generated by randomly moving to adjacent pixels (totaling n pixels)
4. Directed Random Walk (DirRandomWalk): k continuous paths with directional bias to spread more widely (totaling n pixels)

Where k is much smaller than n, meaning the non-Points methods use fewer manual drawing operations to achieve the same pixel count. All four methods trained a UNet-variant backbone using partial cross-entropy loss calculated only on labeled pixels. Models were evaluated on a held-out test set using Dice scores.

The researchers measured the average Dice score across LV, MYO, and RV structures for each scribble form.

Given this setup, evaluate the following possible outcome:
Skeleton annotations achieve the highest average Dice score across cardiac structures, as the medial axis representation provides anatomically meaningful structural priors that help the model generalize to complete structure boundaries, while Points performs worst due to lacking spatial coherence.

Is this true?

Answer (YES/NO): NO